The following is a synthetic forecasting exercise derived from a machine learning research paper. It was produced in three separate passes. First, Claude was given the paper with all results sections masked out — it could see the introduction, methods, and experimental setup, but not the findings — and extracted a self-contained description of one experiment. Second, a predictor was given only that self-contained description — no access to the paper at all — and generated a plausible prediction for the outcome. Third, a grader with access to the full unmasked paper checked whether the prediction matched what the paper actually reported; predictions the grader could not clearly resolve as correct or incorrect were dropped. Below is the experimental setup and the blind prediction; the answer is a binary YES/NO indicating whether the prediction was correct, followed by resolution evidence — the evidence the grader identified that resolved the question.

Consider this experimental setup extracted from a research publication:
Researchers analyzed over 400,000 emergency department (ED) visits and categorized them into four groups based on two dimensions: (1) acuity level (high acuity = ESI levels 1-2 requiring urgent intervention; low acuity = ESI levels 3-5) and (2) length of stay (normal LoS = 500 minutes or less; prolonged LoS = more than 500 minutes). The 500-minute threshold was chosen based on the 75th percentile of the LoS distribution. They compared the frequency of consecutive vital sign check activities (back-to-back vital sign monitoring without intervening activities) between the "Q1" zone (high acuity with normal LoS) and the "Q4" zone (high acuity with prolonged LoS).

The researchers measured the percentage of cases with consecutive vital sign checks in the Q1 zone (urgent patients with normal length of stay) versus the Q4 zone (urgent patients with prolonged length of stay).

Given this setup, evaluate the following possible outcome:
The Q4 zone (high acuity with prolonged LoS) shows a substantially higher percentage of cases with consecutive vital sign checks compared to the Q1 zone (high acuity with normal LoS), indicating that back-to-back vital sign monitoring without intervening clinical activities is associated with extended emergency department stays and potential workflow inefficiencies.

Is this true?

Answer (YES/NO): YES